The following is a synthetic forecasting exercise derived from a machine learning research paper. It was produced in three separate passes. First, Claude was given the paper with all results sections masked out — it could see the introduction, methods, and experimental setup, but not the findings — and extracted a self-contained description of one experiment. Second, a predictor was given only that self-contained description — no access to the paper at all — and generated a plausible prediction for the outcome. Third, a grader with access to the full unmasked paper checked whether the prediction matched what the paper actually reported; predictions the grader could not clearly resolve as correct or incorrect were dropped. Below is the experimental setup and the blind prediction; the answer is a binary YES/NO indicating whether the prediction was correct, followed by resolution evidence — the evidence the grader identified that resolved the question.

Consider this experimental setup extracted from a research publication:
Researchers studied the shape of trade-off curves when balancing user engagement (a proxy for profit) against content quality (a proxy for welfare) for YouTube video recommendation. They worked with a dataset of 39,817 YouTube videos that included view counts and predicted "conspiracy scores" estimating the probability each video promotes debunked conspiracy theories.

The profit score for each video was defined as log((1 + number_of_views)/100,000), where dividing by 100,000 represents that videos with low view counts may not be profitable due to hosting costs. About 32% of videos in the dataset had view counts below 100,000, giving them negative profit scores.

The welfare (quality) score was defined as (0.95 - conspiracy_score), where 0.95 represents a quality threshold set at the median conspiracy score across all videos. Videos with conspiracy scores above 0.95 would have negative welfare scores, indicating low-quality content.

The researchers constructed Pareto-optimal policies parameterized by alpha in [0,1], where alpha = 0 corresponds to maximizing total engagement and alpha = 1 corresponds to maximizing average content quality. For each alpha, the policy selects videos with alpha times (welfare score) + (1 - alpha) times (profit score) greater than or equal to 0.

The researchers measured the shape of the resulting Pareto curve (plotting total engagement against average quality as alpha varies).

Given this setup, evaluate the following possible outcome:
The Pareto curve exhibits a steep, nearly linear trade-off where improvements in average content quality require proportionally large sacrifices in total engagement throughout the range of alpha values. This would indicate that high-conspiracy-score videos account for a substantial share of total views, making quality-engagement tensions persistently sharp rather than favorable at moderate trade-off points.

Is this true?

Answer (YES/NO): NO